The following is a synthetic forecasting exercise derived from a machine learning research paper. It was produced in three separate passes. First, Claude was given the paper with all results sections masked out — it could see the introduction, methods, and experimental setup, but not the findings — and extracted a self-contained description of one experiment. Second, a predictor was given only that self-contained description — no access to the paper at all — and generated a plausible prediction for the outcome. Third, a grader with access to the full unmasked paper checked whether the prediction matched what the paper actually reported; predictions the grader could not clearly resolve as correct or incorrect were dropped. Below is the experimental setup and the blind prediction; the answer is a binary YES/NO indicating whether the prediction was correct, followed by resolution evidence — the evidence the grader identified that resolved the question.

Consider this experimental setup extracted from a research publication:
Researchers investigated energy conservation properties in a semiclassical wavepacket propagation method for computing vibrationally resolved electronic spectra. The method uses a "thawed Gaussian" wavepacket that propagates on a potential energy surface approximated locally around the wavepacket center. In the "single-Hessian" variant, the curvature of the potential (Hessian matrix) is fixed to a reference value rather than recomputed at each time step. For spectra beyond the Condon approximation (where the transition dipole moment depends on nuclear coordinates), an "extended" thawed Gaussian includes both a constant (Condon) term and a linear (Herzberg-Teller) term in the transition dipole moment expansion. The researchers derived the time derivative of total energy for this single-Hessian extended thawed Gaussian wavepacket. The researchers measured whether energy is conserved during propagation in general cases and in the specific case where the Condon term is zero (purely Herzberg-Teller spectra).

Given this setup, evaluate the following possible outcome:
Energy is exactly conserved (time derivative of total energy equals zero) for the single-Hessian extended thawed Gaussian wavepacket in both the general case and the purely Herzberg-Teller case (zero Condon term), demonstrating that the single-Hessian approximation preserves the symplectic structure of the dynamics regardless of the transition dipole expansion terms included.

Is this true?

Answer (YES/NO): NO